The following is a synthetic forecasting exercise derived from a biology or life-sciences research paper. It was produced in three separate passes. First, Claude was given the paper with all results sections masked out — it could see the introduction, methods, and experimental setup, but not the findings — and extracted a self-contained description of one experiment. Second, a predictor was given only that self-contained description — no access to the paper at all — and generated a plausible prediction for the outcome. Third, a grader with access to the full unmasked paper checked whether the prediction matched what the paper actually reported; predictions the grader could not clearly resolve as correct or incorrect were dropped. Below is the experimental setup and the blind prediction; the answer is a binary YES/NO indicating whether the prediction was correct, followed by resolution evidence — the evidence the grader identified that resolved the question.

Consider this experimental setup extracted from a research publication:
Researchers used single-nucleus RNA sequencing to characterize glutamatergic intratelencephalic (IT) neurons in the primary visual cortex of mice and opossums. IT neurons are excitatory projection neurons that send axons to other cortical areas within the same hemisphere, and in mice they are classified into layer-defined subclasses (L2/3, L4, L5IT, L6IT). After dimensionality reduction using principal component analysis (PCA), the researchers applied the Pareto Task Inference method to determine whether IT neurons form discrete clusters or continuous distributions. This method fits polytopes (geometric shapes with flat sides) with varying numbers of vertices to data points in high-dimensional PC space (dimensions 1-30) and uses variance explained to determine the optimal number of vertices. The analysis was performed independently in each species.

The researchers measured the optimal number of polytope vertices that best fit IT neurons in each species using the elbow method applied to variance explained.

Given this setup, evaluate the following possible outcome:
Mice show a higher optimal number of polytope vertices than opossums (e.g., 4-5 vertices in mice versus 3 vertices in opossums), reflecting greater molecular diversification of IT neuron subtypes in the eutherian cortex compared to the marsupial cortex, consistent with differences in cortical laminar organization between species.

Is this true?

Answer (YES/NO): NO